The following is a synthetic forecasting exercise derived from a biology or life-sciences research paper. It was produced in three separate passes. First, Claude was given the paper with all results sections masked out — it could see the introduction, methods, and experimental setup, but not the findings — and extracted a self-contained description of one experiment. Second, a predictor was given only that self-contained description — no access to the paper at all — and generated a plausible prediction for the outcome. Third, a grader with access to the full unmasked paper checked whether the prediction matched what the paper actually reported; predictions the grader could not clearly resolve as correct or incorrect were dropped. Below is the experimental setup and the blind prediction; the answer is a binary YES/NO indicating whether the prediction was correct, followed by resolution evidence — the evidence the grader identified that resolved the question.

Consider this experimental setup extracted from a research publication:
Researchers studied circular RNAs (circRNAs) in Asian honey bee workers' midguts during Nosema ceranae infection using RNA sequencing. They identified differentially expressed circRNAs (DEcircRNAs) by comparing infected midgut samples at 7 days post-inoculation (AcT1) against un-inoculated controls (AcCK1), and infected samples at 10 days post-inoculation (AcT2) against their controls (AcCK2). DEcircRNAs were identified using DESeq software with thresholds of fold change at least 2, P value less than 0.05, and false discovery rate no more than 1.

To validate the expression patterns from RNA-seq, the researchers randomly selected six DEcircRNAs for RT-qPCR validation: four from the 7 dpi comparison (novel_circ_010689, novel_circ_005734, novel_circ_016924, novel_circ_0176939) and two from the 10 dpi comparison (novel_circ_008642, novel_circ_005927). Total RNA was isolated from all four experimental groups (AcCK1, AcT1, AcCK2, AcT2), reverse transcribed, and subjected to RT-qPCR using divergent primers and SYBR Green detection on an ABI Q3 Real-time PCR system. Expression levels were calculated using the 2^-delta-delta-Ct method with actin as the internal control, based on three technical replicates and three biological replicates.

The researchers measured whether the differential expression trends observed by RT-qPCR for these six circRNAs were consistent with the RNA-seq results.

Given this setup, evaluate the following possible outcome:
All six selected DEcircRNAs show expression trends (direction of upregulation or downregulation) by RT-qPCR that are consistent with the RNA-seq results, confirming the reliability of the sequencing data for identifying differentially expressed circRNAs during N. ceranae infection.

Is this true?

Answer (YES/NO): YES